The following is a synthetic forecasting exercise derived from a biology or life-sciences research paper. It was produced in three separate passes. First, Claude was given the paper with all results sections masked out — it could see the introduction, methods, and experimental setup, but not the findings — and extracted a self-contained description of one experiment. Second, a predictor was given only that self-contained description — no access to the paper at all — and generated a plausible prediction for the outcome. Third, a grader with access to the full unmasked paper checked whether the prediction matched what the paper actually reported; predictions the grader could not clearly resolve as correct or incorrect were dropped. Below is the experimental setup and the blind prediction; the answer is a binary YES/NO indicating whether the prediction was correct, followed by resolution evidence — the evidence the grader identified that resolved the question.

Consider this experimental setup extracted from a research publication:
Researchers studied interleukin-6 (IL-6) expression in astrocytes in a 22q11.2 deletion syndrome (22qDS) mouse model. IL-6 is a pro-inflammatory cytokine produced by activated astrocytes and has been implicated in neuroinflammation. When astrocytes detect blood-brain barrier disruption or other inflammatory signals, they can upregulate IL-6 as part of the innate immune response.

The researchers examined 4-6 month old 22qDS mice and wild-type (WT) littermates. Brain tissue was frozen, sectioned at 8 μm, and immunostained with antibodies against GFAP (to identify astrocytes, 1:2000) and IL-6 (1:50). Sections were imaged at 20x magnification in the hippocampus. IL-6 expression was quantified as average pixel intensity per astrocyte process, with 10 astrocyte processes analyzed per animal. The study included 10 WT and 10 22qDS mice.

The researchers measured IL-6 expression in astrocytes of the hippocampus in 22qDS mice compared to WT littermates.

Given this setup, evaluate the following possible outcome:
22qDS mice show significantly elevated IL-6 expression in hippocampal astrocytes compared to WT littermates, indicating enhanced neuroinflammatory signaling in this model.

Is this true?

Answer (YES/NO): YES